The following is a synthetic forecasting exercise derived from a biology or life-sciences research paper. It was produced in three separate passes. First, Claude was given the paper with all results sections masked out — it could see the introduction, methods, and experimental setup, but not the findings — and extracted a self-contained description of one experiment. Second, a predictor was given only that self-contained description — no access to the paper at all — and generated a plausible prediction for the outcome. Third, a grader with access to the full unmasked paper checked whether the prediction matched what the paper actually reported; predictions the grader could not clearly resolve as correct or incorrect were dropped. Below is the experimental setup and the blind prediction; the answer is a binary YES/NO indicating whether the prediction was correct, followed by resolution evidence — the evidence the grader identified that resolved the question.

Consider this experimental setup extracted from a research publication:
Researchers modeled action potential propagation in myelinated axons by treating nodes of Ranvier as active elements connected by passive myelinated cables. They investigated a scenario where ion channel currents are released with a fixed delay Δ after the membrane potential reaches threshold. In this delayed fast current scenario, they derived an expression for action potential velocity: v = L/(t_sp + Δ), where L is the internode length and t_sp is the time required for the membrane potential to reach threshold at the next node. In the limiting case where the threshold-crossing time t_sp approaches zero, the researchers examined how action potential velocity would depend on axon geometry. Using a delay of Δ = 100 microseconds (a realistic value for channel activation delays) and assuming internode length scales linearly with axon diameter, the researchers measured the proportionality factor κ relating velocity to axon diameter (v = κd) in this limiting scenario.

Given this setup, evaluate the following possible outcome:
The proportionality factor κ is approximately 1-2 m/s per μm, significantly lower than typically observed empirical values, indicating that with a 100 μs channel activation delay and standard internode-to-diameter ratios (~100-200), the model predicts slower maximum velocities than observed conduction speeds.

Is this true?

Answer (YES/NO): YES